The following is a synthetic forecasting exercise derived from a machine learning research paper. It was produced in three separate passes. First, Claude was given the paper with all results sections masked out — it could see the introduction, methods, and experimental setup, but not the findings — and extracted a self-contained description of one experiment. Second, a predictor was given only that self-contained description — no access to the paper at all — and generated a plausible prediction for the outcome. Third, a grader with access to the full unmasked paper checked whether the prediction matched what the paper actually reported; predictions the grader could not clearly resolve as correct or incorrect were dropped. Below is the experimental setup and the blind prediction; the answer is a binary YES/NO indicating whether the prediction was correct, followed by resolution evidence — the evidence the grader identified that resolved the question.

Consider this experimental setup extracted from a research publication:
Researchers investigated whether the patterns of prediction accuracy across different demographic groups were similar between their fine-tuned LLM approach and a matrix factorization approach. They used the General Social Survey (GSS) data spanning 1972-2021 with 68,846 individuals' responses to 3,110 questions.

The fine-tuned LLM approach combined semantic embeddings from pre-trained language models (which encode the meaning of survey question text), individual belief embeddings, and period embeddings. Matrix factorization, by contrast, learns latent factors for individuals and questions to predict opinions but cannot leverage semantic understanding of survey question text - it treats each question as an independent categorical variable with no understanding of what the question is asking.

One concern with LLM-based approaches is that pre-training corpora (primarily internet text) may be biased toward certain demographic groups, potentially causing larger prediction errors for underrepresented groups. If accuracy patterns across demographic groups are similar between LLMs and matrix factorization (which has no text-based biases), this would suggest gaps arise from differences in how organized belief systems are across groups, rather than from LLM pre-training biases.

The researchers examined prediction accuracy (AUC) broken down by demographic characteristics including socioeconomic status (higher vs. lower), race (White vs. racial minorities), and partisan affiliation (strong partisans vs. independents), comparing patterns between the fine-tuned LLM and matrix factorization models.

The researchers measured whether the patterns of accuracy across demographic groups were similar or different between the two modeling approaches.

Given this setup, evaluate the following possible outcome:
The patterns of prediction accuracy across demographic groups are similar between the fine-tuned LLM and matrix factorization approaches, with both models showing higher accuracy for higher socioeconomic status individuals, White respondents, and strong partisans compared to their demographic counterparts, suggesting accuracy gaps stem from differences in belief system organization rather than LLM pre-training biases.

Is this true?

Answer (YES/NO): YES